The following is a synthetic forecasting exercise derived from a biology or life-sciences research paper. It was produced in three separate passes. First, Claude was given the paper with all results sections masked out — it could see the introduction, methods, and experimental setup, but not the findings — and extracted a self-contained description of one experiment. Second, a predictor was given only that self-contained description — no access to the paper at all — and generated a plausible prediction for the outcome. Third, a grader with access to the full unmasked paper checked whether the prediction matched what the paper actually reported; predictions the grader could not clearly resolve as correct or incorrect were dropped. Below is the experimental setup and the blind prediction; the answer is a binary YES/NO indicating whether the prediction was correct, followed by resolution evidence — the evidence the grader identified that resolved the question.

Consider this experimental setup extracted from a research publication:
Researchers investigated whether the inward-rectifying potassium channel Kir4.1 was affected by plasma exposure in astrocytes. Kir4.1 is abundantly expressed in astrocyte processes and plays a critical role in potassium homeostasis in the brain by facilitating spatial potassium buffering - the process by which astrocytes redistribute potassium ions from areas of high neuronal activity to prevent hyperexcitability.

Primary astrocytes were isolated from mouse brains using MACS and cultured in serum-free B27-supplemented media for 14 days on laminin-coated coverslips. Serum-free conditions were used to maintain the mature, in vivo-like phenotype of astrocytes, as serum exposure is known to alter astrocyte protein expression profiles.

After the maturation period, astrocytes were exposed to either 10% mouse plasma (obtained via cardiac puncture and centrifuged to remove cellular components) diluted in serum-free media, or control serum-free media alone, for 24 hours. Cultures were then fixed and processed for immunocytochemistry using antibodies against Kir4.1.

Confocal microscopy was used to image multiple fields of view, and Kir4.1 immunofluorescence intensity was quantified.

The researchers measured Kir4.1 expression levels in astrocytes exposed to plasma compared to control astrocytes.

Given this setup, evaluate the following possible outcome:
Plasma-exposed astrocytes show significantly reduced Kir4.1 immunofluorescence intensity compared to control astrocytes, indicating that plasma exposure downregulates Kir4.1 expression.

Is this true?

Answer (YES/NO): YES